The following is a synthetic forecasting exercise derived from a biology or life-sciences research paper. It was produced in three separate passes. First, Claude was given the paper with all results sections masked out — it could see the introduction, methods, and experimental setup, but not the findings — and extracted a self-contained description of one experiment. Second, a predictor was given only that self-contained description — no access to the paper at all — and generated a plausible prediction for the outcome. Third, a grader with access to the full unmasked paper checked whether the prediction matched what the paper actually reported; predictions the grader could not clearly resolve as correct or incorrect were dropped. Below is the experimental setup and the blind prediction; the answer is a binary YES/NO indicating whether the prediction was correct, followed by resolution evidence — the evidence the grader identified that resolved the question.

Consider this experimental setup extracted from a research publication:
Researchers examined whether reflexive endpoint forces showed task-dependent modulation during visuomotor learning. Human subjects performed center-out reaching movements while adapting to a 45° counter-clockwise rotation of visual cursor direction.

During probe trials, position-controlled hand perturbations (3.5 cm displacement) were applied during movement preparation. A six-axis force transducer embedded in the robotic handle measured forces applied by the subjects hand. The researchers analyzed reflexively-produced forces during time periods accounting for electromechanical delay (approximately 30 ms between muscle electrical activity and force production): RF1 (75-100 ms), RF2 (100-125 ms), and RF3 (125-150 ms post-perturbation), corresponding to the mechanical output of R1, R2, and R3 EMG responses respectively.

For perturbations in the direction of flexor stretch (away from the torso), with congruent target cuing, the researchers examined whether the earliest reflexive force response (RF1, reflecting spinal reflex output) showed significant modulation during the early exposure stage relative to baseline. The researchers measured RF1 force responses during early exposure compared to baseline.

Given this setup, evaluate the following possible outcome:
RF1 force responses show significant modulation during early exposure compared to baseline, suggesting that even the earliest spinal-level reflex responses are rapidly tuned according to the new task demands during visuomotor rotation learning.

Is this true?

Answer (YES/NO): YES